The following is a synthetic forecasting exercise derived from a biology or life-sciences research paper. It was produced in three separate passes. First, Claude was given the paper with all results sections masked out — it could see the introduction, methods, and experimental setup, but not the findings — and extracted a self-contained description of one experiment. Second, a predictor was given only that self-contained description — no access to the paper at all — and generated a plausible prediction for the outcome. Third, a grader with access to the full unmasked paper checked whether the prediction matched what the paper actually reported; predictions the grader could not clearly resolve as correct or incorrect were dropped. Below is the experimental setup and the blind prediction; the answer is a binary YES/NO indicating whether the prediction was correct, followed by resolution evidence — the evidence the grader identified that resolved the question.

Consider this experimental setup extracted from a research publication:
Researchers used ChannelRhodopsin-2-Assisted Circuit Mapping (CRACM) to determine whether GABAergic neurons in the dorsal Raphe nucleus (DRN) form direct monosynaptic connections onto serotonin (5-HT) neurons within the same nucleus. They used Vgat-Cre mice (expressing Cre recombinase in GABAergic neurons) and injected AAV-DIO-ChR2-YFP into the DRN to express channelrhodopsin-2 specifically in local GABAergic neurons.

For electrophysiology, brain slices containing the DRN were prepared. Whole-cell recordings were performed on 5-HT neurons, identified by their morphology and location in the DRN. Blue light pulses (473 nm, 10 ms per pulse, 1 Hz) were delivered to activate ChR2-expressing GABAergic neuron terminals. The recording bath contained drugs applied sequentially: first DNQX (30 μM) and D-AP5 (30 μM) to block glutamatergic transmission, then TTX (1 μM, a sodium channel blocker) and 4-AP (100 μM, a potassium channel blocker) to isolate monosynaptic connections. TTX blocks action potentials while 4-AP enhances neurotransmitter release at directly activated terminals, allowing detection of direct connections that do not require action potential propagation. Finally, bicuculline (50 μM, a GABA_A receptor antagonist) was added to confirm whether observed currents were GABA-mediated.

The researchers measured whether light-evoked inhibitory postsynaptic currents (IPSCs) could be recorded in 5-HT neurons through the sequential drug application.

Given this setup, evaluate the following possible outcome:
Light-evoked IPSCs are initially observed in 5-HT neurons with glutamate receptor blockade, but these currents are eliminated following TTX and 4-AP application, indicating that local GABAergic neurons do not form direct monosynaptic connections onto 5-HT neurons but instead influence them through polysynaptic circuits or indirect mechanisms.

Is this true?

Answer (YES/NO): NO